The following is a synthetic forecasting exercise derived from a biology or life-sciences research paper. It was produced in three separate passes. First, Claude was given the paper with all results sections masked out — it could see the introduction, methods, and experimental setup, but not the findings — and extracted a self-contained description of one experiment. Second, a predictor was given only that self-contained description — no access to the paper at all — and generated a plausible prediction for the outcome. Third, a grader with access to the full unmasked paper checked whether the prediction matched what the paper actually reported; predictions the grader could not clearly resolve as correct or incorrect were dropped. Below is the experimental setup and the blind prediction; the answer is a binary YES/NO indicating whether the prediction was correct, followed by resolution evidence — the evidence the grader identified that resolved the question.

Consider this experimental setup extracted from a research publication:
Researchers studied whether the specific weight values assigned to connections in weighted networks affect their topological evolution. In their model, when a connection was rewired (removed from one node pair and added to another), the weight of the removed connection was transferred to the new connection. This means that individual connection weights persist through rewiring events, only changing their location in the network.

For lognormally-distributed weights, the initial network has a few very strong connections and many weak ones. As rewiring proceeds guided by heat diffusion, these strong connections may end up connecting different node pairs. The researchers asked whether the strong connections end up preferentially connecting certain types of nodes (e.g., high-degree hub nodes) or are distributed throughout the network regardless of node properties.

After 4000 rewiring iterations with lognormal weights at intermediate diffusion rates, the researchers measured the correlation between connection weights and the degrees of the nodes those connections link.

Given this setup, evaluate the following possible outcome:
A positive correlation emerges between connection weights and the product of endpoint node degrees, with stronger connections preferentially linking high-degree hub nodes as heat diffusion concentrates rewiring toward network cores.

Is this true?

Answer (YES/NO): NO